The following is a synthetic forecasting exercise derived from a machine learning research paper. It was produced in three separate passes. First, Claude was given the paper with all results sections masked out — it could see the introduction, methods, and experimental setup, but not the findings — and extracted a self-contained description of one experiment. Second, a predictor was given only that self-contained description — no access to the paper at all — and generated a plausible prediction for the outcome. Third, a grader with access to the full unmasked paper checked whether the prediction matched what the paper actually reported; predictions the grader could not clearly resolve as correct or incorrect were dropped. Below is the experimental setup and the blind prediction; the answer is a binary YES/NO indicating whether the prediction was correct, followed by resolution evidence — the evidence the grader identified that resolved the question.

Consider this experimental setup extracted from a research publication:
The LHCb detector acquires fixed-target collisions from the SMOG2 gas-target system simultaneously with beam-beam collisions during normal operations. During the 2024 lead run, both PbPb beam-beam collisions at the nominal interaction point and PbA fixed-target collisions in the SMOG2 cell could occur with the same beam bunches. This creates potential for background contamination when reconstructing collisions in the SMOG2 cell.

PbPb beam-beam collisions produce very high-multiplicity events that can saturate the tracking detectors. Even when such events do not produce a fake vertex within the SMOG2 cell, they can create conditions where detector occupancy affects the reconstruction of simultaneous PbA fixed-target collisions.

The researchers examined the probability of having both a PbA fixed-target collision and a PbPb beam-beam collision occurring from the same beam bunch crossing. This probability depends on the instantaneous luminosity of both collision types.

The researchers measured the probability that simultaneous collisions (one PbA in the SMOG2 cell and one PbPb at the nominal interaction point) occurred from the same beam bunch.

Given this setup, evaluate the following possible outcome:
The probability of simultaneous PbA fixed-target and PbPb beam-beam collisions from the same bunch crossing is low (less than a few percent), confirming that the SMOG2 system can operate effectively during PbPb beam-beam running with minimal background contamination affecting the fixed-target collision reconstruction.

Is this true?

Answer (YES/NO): YES